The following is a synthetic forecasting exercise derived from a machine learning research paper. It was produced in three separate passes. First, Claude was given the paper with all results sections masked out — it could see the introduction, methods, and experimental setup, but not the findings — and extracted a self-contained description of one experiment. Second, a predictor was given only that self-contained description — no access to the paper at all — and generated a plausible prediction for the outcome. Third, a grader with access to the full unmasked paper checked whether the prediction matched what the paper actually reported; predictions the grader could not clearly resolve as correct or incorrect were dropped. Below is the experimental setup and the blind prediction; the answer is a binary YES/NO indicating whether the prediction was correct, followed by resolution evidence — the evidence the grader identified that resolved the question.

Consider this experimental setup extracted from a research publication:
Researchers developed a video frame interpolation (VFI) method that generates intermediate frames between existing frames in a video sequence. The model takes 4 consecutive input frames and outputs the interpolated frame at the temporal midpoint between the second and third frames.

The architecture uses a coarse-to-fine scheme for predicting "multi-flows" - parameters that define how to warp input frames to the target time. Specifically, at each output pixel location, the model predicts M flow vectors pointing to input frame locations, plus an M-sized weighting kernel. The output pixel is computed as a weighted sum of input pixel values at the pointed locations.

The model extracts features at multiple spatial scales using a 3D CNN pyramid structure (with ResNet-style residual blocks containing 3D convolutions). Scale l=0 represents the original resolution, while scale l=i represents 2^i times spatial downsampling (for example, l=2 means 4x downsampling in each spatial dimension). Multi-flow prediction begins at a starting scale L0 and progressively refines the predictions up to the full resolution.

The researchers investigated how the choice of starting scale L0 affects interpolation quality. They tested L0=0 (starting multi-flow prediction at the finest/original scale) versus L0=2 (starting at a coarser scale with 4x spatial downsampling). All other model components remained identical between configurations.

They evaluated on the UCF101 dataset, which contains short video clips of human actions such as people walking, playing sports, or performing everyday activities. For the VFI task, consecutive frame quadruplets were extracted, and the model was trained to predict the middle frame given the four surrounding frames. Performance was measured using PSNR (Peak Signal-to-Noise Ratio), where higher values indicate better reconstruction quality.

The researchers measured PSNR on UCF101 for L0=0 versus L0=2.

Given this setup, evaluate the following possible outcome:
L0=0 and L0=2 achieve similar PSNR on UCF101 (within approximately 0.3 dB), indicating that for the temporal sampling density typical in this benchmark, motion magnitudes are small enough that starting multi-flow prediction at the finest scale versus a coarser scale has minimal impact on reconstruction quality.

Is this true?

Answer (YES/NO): NO